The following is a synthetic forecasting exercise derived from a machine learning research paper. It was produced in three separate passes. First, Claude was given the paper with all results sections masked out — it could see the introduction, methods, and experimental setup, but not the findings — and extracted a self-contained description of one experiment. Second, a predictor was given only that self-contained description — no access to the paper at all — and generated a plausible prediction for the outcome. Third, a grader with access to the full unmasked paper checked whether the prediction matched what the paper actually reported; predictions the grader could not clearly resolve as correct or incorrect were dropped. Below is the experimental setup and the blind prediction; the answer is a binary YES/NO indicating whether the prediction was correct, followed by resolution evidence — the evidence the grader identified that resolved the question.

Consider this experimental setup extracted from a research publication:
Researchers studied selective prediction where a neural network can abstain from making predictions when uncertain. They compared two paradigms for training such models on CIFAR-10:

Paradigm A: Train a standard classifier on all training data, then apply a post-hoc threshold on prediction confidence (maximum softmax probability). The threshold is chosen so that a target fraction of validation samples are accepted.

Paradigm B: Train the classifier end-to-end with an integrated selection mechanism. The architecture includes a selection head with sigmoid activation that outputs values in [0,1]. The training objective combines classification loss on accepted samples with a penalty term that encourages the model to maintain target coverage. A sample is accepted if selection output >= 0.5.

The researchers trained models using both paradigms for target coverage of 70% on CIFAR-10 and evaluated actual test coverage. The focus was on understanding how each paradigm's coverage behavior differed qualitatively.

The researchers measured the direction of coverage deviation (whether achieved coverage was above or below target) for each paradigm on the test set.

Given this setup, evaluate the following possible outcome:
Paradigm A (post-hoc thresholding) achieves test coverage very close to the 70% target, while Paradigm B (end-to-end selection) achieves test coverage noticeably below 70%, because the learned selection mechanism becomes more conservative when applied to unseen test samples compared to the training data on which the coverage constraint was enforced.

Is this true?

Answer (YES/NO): NO